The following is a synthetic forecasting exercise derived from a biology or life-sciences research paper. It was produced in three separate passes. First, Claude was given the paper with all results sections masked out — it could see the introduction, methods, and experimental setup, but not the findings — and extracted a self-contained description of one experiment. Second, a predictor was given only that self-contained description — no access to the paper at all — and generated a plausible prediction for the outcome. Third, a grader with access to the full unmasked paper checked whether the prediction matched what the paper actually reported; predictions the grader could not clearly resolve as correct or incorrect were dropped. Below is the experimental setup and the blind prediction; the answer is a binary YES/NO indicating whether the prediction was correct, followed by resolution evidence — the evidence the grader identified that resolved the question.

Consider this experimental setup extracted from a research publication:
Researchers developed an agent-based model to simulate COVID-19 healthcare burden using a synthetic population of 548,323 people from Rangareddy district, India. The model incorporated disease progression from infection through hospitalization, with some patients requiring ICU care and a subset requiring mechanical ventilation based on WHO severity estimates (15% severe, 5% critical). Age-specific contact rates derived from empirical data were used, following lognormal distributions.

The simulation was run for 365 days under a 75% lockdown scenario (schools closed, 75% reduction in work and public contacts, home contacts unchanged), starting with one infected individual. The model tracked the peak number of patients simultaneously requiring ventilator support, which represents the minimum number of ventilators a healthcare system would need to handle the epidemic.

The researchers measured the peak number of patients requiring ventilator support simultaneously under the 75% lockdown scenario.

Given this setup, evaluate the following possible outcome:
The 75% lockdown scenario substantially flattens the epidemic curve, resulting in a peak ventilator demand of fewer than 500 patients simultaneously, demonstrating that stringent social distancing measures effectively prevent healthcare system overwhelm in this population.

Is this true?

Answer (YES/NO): YES